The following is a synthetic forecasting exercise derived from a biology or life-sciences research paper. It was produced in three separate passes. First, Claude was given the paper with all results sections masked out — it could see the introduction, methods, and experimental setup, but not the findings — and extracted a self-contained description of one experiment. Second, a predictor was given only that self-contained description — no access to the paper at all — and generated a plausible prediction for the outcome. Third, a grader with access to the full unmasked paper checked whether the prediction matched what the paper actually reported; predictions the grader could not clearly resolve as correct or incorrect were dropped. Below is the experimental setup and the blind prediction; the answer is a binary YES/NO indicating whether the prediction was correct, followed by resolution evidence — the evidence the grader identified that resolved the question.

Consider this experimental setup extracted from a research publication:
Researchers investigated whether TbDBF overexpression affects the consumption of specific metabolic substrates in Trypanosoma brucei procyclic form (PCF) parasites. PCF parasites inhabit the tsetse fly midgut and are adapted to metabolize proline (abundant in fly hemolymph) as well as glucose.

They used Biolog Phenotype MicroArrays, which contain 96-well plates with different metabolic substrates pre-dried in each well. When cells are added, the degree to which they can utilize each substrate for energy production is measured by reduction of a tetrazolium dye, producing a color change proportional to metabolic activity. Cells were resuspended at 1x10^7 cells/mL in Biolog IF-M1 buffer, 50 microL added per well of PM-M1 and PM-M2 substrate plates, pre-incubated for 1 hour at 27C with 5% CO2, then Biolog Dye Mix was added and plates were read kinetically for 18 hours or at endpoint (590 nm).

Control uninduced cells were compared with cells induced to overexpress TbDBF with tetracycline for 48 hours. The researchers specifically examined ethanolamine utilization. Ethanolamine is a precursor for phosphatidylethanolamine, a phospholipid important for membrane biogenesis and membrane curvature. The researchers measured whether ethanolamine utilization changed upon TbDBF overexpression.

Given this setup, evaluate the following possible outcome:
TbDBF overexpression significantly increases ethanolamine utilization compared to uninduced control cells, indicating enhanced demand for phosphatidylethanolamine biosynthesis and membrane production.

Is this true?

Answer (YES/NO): YES